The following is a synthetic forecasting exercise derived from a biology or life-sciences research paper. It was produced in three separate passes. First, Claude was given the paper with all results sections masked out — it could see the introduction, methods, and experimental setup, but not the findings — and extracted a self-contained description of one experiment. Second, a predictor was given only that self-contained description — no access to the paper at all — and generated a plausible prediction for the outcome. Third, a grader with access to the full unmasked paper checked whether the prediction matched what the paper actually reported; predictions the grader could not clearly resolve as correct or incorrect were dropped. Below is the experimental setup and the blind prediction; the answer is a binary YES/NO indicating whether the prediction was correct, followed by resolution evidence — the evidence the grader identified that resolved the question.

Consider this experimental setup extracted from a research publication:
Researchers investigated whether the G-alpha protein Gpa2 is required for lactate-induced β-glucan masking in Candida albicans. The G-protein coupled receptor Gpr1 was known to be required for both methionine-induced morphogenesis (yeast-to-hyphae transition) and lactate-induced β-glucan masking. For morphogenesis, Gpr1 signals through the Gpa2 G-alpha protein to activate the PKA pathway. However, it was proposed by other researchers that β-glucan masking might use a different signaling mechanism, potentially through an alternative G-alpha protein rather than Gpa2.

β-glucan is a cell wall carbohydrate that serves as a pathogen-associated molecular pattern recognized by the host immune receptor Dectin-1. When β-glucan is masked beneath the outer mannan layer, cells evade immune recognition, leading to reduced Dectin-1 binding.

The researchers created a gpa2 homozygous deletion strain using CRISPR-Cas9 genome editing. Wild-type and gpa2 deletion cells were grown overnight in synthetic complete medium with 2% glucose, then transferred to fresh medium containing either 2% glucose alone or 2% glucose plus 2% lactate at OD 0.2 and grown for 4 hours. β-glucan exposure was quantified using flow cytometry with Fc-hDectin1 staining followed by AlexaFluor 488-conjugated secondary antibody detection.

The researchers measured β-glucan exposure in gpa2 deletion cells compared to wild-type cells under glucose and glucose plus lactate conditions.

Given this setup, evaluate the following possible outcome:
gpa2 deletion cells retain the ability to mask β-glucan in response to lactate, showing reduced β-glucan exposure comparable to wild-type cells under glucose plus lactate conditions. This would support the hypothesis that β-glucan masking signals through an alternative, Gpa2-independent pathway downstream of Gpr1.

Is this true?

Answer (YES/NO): NO